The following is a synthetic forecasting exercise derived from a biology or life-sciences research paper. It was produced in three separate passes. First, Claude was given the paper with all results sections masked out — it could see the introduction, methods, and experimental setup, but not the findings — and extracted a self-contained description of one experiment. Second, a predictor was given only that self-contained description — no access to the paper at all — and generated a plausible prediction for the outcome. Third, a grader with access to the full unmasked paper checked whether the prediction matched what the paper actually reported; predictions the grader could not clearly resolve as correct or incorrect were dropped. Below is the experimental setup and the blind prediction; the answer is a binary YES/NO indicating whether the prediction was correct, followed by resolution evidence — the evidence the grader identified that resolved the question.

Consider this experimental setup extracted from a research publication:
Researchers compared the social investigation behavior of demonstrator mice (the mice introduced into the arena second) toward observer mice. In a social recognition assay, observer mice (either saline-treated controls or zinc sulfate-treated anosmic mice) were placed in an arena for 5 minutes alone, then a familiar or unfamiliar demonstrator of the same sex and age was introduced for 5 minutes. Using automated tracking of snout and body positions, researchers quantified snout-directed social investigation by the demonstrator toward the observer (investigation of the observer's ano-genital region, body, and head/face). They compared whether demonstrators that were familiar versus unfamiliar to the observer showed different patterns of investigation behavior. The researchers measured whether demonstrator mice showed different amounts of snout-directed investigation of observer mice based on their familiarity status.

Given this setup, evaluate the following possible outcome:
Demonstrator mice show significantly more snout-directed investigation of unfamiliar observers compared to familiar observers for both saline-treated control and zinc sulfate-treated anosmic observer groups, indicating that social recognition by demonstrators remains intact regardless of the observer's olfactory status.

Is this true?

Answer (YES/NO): NO